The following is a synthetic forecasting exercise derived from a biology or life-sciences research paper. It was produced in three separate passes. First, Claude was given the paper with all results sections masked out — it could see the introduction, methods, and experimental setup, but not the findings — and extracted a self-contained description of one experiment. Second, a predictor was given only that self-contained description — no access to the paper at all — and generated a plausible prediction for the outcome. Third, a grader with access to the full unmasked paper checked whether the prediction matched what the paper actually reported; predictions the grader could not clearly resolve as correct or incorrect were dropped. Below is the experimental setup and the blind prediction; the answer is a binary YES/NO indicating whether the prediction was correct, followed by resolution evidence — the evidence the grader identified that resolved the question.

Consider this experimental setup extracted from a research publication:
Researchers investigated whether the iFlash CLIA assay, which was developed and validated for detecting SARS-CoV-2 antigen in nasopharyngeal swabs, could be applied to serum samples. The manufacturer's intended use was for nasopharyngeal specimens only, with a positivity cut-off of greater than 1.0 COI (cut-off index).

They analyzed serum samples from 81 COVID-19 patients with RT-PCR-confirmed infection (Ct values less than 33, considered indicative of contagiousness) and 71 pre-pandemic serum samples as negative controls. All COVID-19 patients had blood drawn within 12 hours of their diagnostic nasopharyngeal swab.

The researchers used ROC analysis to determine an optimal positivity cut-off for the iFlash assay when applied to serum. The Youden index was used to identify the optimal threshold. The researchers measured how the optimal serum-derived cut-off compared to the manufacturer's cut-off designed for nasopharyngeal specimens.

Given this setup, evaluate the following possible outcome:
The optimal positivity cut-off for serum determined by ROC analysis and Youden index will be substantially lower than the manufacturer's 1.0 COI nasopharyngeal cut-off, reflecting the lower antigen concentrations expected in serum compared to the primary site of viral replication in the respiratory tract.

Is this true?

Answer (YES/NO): YES